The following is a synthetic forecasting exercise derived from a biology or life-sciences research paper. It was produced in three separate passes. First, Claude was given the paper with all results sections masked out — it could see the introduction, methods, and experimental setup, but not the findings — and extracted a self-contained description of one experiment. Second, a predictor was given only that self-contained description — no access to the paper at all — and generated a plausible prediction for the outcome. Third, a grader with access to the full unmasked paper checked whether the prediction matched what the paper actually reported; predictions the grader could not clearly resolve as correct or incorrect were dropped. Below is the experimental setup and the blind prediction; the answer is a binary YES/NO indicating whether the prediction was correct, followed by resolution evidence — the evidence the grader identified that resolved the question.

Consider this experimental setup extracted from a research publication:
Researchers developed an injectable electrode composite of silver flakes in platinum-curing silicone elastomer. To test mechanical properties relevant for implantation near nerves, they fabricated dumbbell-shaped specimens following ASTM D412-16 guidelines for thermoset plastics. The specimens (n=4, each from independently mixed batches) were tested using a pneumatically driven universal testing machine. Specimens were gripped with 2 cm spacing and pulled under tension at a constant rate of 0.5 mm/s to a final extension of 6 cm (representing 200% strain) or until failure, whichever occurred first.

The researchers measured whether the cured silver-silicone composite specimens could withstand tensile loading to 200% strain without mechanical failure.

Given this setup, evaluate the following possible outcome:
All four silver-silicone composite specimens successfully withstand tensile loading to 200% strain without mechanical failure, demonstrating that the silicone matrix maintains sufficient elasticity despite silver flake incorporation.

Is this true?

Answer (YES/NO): NO